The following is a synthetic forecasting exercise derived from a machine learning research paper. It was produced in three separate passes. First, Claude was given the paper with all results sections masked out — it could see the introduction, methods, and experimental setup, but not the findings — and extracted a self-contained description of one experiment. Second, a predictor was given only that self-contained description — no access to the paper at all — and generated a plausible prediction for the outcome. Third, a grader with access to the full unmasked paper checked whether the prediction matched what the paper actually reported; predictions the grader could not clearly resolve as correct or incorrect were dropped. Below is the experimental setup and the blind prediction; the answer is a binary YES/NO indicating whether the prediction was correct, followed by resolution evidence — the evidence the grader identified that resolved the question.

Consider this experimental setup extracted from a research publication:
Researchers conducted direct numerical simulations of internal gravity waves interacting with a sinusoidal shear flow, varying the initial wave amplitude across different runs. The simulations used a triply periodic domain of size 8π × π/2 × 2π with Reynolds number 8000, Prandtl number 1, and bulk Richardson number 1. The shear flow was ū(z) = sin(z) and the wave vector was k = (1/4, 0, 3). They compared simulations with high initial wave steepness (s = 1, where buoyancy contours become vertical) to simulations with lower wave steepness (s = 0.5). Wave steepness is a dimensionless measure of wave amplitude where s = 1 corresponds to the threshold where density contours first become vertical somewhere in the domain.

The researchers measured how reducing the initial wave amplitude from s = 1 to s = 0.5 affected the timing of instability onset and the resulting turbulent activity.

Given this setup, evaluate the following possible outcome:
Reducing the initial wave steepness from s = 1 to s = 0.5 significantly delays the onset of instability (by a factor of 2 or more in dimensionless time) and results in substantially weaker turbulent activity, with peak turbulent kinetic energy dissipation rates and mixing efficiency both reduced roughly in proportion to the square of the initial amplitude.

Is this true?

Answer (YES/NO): NO